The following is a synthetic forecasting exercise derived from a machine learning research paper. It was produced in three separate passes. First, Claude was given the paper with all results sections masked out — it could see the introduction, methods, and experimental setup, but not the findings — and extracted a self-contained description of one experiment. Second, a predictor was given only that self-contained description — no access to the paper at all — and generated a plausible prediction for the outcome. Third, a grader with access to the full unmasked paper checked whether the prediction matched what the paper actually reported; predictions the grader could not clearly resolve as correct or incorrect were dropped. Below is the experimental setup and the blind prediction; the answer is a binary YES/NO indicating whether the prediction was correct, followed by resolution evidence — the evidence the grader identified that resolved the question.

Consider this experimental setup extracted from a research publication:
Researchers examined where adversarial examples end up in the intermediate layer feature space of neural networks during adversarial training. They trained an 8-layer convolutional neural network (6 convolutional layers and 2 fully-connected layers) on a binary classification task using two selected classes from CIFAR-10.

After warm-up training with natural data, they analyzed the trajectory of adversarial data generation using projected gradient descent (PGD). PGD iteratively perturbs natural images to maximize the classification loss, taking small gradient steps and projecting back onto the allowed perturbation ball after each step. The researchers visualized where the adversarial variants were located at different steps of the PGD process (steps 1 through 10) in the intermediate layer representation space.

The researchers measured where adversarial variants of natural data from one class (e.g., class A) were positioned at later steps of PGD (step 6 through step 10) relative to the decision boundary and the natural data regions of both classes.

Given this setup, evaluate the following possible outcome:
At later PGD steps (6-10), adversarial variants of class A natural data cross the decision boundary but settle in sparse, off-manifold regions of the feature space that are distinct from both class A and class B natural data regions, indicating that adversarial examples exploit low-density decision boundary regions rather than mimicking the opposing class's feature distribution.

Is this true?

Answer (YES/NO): NO